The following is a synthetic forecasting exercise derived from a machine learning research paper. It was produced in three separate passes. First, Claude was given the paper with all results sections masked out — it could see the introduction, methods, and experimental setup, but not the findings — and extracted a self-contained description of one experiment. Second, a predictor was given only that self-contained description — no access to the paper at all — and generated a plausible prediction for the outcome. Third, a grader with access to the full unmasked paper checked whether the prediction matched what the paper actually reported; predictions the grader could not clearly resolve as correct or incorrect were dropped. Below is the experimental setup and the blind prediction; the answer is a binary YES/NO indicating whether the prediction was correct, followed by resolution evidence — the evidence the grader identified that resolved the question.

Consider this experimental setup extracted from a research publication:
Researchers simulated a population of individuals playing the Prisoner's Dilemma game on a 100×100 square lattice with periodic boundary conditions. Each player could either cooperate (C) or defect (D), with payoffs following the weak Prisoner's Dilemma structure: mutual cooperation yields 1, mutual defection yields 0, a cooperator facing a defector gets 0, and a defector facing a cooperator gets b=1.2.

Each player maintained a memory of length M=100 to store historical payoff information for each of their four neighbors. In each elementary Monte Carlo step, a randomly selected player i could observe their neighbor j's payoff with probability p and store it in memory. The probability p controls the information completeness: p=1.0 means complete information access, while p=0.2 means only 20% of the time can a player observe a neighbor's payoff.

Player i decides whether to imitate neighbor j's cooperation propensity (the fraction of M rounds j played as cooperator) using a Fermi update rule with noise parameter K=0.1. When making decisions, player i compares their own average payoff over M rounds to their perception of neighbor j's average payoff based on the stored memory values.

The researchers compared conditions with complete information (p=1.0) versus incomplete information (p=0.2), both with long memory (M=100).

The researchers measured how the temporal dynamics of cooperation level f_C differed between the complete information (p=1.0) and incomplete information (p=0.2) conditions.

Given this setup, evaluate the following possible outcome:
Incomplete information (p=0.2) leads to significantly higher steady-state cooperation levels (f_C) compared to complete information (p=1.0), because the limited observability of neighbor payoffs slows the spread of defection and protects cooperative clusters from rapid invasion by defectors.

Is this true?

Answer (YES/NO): NO